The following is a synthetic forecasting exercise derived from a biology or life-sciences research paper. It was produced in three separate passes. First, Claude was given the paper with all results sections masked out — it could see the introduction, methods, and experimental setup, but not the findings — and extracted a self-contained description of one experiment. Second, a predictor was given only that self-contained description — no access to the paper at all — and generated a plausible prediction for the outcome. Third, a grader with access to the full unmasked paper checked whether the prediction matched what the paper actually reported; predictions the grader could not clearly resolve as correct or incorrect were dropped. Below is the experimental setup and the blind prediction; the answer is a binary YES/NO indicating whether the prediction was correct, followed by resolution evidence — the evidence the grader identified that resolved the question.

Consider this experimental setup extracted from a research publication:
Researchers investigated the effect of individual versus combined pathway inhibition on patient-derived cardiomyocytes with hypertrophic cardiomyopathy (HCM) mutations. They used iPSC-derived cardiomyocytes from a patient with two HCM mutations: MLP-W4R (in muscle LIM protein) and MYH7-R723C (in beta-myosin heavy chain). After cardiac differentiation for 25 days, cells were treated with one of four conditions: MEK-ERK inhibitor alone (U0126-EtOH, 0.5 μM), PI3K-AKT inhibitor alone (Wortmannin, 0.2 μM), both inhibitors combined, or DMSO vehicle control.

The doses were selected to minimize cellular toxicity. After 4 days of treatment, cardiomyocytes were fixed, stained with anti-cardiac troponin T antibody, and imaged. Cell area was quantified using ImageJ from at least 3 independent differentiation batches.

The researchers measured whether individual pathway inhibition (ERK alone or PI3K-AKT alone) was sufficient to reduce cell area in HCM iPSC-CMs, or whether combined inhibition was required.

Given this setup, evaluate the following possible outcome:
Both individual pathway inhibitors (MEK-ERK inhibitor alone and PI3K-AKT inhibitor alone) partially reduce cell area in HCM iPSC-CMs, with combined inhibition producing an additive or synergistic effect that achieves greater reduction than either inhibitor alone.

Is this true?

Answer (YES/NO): NO